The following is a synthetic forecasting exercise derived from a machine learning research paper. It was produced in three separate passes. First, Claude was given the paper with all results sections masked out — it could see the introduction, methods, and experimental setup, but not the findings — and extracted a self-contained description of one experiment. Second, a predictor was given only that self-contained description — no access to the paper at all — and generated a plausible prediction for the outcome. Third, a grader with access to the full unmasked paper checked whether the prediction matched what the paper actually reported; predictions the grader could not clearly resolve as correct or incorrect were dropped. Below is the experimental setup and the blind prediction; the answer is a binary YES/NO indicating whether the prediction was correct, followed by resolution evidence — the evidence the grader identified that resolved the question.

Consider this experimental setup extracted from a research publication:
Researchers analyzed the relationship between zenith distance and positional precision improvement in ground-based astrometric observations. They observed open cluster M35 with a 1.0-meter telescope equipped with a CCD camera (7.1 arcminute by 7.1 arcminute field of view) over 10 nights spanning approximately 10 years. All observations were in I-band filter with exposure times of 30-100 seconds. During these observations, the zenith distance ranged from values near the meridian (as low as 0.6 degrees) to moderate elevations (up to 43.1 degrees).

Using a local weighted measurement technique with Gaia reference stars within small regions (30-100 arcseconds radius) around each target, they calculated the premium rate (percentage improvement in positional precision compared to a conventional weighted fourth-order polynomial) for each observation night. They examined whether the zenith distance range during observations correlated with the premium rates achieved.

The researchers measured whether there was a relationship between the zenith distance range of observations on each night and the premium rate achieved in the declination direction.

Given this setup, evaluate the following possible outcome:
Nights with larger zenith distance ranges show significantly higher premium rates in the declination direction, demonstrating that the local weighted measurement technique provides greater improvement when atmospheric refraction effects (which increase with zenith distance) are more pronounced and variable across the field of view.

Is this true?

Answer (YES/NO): NO